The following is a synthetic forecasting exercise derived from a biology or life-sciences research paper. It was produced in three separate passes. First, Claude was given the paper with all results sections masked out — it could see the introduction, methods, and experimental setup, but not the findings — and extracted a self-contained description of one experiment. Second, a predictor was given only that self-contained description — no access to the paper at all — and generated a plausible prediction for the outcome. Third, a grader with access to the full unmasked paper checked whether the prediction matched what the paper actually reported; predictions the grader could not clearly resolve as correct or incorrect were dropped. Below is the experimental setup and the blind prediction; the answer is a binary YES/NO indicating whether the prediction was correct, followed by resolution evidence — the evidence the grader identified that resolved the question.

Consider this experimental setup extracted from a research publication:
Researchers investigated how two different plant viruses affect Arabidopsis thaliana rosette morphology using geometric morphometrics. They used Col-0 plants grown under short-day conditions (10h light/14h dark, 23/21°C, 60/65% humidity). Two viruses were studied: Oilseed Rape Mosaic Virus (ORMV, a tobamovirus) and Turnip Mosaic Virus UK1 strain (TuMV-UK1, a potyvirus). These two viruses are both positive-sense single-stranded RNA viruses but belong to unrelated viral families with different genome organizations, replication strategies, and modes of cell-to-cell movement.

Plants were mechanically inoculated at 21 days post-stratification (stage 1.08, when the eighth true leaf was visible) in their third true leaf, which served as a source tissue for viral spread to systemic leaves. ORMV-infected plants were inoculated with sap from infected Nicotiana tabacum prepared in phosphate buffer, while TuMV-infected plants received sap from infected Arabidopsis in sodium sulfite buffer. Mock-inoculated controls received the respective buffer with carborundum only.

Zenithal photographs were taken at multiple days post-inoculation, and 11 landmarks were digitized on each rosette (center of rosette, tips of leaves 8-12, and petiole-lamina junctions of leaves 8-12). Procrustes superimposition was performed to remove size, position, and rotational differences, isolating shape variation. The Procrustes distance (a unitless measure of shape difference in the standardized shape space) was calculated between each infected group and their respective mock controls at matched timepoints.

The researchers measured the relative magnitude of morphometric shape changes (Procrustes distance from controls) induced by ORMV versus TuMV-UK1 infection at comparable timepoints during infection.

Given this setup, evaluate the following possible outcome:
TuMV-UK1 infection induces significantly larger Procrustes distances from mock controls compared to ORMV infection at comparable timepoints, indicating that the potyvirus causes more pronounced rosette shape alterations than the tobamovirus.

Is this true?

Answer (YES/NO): YES